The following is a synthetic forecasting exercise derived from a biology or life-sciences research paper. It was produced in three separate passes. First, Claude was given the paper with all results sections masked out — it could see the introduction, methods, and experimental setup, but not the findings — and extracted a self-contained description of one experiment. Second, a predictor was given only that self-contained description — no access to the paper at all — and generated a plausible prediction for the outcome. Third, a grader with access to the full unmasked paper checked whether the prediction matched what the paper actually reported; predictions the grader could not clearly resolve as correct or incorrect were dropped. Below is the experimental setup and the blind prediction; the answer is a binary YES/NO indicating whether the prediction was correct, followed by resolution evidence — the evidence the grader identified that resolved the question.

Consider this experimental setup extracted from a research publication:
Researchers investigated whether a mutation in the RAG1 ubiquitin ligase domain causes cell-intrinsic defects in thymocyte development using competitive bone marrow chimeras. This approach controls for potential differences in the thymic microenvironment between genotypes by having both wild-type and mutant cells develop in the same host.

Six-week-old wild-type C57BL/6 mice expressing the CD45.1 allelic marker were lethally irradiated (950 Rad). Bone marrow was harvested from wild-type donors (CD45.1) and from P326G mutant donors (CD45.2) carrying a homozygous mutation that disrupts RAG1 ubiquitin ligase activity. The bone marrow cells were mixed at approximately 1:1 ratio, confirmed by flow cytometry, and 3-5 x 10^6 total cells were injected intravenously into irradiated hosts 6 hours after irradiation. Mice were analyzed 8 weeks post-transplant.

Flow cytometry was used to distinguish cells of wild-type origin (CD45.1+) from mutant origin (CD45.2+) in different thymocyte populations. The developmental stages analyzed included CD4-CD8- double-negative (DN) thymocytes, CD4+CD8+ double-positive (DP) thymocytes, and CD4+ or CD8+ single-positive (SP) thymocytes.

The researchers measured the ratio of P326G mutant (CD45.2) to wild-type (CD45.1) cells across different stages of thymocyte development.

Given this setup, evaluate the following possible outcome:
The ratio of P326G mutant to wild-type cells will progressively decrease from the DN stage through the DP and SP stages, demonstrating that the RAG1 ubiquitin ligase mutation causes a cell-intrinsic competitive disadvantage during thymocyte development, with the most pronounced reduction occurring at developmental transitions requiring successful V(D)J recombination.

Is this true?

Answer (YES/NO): YES